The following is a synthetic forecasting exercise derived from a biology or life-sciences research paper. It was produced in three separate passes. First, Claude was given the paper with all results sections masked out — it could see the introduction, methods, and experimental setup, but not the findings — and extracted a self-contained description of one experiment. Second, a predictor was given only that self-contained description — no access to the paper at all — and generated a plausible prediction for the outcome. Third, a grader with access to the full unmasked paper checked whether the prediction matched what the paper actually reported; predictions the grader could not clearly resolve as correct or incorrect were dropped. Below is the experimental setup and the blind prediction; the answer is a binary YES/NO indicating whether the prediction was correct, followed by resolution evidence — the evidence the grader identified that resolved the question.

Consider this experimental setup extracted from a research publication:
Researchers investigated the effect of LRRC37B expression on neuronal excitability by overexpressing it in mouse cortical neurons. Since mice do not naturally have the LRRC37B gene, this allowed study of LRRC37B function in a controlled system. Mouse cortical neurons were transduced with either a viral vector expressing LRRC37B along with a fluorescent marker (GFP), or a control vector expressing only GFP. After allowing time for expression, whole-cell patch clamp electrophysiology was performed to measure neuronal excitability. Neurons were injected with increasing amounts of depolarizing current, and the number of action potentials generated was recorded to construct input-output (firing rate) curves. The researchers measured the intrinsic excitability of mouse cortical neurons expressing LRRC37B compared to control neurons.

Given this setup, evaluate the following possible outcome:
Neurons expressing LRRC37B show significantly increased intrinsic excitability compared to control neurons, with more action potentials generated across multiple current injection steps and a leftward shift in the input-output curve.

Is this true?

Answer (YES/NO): NO